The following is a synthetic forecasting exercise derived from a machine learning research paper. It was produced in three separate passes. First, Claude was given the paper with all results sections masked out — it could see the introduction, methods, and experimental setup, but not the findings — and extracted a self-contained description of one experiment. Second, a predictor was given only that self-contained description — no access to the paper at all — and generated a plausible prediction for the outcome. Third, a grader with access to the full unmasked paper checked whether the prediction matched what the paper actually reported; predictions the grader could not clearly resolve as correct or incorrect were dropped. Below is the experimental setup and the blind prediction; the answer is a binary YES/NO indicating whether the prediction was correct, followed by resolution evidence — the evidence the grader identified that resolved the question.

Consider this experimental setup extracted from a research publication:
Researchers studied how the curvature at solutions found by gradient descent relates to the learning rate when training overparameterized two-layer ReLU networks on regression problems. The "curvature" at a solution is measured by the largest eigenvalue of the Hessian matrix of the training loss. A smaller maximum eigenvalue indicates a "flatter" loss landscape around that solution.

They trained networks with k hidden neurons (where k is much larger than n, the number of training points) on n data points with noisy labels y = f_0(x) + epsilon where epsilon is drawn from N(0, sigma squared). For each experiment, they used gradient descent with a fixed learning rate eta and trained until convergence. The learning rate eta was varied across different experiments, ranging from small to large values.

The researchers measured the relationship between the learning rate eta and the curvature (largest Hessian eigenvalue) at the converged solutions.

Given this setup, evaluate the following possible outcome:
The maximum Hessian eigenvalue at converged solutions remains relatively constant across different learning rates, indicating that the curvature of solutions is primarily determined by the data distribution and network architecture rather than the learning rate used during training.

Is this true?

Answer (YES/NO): NO